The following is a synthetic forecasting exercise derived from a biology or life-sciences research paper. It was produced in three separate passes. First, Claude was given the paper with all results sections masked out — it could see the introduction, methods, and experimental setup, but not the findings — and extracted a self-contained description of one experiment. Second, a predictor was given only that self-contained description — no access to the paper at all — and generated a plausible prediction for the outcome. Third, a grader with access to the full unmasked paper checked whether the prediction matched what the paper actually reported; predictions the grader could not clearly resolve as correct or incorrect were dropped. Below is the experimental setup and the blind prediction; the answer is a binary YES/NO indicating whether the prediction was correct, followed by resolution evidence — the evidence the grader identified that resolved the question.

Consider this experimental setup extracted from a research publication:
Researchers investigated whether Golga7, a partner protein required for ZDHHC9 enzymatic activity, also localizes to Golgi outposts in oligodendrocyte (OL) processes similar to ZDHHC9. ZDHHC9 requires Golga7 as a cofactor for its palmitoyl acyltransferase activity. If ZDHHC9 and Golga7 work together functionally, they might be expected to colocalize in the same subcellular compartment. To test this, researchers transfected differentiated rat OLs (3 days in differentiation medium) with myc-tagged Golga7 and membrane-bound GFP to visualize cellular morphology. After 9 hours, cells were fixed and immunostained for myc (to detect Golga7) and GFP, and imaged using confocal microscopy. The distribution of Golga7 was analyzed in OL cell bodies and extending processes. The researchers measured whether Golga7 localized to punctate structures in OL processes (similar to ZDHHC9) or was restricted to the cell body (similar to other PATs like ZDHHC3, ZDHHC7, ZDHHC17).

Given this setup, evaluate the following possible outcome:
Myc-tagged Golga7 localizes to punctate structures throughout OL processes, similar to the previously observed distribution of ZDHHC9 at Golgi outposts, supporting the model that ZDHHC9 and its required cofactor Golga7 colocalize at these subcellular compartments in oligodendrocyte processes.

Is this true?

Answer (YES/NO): YES